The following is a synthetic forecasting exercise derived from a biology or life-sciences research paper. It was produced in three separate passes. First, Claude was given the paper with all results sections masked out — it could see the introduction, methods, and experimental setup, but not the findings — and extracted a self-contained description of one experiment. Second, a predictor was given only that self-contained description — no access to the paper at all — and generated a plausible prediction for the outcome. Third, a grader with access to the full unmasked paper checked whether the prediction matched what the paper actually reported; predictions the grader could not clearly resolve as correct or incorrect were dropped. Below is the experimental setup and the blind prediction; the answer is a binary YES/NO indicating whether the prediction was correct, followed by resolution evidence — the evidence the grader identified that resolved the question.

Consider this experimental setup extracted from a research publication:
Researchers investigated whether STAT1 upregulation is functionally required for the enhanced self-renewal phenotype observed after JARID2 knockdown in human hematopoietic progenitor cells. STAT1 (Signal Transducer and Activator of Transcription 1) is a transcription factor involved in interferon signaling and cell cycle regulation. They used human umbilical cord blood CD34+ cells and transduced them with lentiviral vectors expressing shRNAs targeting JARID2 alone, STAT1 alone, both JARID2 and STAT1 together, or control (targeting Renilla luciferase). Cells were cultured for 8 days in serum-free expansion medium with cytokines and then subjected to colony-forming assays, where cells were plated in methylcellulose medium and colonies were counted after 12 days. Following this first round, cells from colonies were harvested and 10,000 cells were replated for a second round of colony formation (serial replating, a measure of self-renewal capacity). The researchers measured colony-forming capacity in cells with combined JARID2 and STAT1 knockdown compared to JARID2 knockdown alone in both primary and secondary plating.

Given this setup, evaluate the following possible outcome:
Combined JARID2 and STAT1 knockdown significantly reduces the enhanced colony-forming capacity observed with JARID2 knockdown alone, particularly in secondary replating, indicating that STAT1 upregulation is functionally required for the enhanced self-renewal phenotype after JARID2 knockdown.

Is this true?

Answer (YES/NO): YES